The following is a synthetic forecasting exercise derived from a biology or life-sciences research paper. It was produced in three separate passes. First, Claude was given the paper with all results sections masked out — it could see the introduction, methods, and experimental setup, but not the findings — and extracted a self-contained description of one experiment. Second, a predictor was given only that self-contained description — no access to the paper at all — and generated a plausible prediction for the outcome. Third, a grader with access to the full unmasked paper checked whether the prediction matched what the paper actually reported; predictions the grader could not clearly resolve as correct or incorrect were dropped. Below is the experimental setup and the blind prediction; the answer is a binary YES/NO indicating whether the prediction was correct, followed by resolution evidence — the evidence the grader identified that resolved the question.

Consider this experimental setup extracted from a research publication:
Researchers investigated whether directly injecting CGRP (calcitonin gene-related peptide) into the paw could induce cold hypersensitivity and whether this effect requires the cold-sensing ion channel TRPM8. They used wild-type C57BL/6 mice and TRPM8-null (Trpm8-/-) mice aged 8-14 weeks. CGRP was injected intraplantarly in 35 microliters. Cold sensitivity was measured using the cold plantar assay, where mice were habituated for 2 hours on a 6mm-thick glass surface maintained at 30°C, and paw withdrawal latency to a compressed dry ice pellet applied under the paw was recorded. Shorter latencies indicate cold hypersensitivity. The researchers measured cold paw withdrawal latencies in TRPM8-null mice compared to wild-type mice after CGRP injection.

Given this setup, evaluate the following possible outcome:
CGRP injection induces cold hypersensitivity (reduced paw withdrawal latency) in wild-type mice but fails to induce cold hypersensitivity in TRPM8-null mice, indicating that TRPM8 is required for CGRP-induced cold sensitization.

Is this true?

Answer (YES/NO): YES